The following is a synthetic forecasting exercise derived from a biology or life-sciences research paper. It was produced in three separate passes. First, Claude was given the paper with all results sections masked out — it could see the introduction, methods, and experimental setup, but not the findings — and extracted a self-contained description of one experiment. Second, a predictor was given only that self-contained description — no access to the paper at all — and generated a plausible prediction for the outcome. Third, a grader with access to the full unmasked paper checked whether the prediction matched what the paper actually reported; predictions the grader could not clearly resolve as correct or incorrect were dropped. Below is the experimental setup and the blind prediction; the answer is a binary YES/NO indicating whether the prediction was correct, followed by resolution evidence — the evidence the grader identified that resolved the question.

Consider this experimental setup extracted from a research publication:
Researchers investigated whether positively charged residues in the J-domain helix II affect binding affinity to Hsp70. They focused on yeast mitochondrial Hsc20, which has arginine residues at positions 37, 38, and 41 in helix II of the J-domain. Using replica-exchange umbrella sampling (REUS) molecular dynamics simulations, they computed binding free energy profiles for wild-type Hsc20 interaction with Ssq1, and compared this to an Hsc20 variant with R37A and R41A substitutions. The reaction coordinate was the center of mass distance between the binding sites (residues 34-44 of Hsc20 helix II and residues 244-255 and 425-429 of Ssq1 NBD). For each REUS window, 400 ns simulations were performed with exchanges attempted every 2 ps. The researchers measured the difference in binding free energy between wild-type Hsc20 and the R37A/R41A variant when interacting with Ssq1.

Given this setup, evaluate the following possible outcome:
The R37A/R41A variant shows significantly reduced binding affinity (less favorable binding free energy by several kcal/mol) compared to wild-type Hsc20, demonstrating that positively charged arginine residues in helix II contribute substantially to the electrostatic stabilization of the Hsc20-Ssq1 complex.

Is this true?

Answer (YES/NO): YES